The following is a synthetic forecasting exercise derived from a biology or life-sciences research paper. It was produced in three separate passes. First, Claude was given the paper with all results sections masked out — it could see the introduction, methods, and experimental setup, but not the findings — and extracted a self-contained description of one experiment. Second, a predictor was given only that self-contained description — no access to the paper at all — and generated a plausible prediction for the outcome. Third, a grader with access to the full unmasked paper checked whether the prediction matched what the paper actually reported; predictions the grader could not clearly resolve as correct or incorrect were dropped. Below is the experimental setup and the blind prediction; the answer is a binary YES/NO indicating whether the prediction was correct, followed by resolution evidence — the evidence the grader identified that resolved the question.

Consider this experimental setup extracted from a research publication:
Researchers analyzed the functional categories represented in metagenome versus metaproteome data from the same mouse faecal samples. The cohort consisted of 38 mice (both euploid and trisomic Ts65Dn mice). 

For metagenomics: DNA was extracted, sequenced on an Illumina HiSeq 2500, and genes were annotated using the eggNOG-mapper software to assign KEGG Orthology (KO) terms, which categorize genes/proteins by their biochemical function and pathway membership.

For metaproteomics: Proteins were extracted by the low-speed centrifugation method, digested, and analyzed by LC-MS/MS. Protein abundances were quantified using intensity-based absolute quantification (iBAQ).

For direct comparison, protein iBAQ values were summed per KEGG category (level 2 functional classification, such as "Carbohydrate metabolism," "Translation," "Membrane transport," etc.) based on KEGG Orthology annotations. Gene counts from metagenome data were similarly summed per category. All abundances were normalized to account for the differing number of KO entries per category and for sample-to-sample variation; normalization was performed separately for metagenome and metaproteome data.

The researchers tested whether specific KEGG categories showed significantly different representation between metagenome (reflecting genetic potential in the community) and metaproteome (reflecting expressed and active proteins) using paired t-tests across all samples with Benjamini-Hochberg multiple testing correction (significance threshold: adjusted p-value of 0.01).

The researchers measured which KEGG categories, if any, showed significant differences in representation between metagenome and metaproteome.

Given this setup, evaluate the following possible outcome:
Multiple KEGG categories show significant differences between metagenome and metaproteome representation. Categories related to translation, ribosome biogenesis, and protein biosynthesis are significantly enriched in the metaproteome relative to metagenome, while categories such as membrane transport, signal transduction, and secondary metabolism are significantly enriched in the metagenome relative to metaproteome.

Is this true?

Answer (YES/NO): NO